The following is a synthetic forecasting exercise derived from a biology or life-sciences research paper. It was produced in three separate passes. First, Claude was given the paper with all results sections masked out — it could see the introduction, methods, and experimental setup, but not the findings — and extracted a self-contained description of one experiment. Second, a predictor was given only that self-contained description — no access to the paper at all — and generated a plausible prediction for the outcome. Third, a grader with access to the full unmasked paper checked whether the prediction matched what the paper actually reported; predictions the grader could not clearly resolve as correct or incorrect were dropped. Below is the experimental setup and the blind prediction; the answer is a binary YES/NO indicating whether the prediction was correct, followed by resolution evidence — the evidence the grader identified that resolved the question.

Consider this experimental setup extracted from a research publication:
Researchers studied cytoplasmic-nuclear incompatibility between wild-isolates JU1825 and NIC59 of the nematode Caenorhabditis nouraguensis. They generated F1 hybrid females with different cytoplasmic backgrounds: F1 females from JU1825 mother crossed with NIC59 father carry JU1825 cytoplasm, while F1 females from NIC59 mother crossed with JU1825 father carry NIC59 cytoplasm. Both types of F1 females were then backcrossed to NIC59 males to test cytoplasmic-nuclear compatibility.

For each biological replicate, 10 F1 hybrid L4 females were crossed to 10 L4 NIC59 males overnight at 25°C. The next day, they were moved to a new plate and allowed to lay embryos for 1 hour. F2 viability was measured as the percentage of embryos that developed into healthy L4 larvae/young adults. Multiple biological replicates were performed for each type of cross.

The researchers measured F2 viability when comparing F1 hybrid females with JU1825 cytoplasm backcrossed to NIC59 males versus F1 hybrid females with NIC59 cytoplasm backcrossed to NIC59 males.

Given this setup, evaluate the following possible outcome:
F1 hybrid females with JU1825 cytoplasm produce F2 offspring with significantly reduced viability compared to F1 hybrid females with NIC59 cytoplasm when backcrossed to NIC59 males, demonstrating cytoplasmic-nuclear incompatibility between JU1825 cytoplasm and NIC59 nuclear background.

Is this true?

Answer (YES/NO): YES